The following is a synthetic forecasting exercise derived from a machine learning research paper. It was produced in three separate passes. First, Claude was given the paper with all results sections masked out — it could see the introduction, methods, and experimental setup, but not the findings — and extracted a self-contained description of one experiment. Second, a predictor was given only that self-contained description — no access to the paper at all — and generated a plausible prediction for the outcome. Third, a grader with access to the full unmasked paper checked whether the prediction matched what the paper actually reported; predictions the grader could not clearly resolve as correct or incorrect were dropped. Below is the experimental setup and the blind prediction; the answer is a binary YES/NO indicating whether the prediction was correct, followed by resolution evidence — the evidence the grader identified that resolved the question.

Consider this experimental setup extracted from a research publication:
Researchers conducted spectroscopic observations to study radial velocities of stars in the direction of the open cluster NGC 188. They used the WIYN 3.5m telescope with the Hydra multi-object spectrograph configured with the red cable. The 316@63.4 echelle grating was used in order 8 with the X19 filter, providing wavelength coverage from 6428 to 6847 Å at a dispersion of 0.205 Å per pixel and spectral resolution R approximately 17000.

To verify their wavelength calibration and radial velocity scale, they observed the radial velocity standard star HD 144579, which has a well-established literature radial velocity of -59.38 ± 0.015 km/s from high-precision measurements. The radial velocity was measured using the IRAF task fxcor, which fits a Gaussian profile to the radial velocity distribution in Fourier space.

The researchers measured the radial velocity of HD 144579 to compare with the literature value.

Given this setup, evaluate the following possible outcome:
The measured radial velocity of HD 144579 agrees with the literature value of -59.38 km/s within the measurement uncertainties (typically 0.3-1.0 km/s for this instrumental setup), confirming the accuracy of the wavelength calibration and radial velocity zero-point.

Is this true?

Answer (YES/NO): YES